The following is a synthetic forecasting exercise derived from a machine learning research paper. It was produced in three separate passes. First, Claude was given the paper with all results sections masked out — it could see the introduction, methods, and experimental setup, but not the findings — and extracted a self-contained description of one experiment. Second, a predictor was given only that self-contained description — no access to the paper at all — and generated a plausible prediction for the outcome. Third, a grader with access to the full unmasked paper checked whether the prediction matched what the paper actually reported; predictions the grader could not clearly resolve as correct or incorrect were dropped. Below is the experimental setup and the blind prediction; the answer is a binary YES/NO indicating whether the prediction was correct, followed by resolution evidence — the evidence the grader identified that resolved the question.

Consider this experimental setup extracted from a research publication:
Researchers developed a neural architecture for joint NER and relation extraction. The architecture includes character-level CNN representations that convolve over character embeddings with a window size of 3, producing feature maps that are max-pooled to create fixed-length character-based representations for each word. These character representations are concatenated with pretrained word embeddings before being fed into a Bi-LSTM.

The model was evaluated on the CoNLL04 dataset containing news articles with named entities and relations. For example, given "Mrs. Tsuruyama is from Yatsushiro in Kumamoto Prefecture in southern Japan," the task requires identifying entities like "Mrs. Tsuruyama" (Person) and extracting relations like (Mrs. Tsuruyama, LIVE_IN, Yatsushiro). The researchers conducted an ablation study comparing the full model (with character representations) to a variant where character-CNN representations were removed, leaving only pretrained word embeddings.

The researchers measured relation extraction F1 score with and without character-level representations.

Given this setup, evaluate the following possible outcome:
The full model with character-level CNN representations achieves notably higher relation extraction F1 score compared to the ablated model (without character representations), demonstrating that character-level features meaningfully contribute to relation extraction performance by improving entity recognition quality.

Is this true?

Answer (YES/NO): YES